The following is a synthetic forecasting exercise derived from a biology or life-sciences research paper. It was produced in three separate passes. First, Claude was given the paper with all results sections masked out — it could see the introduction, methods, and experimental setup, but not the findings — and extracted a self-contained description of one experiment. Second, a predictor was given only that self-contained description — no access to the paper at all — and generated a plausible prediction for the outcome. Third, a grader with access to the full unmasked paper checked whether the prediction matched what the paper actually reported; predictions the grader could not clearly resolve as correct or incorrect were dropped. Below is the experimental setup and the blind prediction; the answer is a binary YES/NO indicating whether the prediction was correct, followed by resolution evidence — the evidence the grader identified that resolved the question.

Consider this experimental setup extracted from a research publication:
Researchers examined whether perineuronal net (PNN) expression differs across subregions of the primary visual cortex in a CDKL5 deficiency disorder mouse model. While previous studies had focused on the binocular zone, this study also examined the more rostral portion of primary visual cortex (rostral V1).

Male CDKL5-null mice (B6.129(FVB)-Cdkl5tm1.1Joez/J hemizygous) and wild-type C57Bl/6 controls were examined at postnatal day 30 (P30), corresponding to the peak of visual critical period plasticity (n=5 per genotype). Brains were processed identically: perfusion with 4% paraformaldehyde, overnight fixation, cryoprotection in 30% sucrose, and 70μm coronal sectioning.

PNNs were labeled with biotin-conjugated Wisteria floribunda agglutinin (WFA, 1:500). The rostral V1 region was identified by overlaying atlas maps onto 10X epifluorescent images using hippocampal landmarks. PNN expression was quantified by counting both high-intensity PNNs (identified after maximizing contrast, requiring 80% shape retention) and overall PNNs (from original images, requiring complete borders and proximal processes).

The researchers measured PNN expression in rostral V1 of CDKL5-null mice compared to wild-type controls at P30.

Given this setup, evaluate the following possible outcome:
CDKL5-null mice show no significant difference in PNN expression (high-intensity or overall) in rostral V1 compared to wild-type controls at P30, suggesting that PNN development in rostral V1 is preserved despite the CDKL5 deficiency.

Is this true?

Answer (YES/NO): YES